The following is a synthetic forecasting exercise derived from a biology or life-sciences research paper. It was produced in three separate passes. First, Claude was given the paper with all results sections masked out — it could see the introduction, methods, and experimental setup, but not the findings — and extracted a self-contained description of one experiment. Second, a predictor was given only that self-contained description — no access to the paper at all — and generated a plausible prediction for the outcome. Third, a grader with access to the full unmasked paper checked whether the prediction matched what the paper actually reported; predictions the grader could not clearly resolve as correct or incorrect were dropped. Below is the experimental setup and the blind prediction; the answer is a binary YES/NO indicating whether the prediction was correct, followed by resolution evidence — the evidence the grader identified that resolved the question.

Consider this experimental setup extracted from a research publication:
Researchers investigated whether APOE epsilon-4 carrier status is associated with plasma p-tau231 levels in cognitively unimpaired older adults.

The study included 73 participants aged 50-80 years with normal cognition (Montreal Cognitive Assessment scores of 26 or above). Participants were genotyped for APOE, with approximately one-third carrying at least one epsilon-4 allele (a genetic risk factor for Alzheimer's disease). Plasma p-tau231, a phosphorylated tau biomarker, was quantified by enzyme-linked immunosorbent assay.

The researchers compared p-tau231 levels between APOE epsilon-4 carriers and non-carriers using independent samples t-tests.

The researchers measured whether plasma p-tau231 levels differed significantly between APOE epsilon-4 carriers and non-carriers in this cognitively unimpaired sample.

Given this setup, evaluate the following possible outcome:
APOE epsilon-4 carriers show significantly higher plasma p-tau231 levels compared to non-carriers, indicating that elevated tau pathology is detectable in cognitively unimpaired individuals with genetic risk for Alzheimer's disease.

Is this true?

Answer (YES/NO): NO